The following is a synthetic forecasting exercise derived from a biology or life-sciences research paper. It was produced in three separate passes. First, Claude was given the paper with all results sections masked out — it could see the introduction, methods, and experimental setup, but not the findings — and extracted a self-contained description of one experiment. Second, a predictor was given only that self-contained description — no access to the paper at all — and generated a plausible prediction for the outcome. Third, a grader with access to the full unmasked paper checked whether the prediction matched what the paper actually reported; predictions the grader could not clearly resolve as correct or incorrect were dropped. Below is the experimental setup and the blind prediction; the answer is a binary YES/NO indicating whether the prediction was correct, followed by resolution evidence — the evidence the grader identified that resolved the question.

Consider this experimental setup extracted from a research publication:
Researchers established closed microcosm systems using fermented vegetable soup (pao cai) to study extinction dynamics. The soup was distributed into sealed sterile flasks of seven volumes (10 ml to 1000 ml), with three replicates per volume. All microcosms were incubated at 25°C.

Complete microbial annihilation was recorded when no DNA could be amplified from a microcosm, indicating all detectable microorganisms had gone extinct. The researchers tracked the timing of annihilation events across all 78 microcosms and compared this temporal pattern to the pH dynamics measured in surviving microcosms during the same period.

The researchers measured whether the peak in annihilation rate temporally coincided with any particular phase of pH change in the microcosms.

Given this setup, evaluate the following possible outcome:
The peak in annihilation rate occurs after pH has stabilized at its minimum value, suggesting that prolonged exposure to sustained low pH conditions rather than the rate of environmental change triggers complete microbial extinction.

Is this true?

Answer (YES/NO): NO